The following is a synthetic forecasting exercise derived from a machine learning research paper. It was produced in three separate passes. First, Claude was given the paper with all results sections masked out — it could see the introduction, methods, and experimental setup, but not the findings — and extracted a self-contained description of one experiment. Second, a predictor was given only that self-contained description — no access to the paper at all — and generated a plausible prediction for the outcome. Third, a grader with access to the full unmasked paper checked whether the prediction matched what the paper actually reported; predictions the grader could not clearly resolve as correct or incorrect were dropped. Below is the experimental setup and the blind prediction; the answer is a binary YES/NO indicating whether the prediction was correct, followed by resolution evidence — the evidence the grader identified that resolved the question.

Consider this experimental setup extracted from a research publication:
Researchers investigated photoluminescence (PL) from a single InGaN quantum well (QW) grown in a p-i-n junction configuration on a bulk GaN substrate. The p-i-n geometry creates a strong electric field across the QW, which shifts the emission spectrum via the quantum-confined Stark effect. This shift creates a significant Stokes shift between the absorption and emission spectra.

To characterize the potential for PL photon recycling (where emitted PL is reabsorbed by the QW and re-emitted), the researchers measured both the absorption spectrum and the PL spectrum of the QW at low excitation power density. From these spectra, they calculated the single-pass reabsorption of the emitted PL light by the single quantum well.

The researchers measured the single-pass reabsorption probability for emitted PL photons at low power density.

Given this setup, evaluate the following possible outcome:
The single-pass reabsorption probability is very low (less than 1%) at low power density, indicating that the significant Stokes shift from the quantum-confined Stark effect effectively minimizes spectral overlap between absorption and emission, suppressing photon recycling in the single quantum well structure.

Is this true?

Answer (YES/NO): YES